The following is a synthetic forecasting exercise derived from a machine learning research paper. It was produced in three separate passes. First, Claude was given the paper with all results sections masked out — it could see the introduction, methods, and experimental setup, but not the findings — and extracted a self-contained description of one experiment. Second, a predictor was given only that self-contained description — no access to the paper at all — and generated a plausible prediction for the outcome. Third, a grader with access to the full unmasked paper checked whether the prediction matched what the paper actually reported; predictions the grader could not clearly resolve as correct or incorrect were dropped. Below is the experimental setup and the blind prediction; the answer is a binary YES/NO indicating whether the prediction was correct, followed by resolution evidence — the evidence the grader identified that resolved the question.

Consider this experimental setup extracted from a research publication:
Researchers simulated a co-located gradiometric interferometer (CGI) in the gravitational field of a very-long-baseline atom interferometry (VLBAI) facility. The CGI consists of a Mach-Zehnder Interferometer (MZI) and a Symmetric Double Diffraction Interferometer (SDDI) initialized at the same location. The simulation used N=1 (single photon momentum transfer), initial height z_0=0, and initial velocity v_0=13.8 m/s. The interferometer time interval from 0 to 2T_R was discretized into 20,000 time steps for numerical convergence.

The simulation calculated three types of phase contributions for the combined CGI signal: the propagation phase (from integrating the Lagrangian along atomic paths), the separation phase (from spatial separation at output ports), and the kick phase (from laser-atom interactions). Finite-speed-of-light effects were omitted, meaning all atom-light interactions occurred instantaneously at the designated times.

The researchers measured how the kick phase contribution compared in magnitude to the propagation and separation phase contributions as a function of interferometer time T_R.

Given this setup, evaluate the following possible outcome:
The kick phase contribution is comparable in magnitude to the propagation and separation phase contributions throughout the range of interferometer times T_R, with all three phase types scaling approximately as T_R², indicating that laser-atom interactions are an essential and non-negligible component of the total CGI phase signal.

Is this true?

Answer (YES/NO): NO